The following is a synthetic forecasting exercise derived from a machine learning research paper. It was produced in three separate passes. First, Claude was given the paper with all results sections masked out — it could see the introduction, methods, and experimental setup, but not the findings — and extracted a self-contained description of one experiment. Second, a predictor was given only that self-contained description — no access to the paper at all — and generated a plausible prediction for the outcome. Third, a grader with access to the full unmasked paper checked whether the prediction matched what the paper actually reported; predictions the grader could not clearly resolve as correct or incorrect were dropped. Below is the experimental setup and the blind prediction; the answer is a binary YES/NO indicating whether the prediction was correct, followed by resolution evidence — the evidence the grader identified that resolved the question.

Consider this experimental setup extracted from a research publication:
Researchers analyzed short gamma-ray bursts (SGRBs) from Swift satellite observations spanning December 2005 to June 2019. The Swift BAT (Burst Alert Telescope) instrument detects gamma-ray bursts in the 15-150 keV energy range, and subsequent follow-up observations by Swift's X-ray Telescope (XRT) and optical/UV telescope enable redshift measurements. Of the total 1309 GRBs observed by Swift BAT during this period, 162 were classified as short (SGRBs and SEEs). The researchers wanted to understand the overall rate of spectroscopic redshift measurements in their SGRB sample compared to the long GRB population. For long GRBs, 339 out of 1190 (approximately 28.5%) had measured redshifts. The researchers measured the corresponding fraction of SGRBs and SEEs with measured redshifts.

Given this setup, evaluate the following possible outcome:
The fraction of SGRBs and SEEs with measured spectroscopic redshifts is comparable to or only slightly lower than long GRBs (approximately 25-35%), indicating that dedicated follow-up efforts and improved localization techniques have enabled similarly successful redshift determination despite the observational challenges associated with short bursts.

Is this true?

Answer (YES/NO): NO